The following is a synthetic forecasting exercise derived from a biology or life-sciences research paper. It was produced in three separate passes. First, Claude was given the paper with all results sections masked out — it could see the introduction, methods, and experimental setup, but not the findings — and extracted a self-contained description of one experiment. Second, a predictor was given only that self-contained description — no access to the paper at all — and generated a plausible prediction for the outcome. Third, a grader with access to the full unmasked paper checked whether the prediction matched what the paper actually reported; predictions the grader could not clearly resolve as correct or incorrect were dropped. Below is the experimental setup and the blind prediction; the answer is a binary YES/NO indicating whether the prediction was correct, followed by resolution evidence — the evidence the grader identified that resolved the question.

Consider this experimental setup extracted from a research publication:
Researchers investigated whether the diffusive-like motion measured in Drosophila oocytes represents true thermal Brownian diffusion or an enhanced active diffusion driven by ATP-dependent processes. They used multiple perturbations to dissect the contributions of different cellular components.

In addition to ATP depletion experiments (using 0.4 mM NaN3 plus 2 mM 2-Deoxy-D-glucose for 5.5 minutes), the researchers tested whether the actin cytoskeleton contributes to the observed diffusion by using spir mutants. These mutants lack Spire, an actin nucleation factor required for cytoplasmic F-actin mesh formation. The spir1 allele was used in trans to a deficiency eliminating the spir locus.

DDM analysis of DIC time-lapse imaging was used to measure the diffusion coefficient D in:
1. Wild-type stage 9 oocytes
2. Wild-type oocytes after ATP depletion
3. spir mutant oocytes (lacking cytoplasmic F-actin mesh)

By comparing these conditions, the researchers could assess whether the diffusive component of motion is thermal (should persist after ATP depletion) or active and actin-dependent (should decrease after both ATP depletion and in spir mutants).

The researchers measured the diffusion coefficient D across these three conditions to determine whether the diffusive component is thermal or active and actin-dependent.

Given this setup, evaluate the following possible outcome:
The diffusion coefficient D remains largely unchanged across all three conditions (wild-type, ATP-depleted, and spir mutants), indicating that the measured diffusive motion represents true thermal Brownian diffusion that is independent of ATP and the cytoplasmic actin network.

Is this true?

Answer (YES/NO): NO